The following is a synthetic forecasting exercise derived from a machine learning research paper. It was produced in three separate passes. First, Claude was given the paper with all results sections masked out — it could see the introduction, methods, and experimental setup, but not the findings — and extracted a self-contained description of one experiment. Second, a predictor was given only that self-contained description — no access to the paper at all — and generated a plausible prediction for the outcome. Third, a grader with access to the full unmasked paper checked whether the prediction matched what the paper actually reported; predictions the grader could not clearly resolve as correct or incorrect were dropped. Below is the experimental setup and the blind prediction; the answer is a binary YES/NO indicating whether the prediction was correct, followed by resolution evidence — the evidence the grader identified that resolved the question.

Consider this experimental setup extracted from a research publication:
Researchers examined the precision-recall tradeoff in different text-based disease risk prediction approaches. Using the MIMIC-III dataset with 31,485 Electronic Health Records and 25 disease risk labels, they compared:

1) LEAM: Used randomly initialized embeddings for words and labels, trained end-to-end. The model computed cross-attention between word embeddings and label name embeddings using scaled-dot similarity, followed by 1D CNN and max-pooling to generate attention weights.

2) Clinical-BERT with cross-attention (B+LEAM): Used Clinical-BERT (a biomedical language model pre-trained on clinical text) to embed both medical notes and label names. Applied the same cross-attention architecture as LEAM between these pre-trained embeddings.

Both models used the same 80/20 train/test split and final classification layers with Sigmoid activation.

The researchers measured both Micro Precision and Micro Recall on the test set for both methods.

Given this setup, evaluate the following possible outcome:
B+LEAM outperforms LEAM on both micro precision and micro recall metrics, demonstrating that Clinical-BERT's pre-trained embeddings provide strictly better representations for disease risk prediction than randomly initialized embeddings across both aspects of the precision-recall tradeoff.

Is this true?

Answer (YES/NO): NO